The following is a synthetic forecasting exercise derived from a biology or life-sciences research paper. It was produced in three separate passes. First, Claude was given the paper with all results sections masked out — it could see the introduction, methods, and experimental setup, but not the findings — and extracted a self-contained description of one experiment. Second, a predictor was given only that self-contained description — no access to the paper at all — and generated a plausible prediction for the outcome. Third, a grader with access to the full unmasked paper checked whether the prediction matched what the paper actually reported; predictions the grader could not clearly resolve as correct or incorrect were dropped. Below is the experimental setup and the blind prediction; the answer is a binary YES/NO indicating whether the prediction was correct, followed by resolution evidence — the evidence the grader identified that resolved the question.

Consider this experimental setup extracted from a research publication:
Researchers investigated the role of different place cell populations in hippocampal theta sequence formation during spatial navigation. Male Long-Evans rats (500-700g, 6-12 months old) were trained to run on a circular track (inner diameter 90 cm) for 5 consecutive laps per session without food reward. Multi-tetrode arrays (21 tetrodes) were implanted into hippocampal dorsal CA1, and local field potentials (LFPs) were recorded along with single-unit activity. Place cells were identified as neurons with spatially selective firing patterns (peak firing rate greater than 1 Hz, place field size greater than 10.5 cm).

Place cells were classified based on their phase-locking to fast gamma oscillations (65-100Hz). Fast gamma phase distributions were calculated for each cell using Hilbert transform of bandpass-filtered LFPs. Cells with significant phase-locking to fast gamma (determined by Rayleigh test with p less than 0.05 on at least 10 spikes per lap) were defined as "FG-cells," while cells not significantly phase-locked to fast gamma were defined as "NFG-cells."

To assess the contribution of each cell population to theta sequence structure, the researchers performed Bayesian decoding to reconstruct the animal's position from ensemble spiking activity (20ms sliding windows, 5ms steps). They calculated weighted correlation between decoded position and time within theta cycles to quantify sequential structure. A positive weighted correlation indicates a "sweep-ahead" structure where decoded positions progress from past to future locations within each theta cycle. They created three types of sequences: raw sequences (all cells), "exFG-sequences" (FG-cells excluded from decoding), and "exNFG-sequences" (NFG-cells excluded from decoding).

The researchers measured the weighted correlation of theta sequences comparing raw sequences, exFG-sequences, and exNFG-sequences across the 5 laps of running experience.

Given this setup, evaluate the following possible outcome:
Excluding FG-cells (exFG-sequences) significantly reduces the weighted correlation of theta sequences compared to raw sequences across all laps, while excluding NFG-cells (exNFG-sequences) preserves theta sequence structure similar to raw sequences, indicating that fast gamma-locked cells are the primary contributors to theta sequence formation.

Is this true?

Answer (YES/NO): NO